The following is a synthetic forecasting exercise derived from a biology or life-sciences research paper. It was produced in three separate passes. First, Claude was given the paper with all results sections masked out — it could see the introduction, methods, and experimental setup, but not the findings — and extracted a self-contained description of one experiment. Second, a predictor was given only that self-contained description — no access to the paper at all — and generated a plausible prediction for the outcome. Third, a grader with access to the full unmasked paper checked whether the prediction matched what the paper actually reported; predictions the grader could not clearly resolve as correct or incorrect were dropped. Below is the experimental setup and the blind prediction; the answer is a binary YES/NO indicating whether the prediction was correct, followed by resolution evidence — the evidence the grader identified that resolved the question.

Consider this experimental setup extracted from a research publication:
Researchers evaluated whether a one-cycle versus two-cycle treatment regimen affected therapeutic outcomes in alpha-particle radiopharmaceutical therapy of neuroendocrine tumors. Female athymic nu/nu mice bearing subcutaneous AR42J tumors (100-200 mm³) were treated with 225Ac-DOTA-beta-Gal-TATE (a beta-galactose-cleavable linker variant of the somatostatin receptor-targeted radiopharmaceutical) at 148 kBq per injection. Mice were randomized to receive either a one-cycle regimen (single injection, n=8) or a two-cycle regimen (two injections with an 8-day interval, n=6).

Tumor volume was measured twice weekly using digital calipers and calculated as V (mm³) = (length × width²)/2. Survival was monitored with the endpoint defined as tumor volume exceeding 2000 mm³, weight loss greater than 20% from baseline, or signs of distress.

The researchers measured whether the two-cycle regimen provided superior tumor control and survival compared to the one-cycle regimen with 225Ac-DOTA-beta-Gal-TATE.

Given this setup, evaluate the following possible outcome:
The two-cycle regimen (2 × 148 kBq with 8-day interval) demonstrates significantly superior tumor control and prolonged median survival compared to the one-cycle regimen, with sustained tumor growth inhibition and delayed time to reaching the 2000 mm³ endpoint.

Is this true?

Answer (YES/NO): YES